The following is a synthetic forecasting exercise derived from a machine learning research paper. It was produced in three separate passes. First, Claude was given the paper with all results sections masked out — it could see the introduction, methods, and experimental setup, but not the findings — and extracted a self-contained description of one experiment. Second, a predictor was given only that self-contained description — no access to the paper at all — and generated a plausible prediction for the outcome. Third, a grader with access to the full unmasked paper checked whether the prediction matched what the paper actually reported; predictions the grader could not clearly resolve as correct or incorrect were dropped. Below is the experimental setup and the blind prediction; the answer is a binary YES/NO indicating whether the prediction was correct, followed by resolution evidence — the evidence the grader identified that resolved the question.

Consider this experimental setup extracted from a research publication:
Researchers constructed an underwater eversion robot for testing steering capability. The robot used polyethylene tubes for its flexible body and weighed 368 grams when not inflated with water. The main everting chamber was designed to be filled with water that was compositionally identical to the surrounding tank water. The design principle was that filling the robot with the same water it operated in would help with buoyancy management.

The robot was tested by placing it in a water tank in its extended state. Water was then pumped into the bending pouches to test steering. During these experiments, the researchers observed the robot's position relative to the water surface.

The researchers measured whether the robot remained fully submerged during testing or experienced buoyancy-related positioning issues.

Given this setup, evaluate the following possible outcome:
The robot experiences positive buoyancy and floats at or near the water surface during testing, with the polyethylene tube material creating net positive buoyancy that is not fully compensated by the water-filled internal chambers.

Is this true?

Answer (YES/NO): NO